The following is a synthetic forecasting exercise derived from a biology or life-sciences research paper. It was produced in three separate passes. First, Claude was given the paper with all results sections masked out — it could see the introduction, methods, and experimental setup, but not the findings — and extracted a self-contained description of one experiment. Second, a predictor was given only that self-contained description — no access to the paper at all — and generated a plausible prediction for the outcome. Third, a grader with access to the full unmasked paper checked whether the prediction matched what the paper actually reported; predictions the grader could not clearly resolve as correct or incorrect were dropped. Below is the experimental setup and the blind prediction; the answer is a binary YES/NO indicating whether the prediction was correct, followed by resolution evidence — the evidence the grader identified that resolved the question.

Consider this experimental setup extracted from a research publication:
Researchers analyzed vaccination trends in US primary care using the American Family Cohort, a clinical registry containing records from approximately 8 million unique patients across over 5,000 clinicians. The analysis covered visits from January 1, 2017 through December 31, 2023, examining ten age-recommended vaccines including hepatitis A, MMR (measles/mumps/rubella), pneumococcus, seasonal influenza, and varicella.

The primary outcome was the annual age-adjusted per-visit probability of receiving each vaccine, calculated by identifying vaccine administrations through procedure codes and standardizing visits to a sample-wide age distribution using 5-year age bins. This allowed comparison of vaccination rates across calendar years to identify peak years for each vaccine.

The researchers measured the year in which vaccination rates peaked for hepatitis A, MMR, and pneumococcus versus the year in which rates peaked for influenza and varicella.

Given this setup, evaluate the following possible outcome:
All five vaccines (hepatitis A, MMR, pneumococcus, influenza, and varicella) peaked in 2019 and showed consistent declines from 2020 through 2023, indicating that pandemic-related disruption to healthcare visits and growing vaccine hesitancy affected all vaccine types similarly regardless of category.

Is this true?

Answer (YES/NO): NO